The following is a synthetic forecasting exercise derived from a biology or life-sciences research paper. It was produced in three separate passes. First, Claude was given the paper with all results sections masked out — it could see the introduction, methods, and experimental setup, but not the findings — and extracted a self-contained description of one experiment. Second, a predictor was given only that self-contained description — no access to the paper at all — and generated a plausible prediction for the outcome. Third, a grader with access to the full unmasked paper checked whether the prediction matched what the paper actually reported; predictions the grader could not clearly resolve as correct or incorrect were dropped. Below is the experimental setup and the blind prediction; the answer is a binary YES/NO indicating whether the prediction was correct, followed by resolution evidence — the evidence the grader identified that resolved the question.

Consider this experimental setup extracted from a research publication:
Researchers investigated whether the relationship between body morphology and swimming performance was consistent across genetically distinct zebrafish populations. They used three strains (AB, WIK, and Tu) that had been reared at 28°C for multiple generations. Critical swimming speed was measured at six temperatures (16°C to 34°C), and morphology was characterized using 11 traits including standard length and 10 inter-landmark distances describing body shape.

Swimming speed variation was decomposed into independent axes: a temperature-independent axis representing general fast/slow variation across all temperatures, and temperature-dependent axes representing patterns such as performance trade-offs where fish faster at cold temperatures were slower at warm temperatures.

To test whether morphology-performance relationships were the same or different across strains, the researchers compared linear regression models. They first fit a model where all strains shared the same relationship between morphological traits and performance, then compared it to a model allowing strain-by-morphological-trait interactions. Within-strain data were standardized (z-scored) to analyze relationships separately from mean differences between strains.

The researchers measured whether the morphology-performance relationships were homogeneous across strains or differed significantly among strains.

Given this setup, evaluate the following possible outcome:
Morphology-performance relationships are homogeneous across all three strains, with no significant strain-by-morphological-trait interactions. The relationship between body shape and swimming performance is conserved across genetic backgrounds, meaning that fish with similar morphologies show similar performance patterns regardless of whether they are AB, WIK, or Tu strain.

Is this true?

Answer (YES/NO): NO